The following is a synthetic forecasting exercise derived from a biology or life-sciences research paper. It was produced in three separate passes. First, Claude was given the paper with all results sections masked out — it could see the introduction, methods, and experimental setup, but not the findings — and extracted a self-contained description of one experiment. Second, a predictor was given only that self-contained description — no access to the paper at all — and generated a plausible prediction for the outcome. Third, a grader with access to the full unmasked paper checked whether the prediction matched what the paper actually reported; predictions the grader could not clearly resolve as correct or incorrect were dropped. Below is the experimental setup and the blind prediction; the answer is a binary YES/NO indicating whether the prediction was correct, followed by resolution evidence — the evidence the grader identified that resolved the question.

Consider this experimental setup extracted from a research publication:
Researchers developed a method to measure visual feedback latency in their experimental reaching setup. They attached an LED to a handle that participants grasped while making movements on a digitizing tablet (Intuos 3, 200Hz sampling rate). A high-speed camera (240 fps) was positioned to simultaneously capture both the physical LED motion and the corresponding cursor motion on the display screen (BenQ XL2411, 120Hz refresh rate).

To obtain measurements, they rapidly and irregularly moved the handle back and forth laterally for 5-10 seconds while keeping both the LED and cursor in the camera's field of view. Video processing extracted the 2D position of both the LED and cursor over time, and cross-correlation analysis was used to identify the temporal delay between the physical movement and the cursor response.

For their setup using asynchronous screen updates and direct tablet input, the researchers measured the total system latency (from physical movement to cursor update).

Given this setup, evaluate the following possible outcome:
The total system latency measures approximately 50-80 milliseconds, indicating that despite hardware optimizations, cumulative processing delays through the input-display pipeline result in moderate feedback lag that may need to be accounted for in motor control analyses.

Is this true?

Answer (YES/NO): NO